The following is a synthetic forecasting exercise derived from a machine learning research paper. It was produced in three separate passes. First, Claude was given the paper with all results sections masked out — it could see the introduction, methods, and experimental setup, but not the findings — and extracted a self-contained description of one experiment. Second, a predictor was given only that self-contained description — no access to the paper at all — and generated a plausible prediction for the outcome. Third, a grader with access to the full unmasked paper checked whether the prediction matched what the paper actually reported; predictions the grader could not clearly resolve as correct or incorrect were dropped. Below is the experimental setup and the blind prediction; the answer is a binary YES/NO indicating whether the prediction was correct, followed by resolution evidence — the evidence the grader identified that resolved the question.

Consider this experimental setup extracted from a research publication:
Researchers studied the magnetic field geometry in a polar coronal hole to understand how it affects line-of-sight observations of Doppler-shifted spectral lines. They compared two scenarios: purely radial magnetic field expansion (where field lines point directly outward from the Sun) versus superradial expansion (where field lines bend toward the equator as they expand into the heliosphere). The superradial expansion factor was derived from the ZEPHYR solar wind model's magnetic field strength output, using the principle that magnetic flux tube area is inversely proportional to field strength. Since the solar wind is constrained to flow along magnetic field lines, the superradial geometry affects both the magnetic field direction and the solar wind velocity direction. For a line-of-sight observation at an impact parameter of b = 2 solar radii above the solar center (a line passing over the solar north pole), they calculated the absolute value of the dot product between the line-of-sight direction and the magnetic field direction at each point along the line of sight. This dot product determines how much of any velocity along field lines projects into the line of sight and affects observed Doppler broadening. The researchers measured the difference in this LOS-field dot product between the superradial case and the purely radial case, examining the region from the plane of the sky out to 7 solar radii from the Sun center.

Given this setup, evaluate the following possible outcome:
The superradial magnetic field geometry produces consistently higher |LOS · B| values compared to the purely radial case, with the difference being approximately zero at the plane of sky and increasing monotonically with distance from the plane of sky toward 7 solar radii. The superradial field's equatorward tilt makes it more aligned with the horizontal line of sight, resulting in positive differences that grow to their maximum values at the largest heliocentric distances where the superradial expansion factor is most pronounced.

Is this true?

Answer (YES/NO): NO